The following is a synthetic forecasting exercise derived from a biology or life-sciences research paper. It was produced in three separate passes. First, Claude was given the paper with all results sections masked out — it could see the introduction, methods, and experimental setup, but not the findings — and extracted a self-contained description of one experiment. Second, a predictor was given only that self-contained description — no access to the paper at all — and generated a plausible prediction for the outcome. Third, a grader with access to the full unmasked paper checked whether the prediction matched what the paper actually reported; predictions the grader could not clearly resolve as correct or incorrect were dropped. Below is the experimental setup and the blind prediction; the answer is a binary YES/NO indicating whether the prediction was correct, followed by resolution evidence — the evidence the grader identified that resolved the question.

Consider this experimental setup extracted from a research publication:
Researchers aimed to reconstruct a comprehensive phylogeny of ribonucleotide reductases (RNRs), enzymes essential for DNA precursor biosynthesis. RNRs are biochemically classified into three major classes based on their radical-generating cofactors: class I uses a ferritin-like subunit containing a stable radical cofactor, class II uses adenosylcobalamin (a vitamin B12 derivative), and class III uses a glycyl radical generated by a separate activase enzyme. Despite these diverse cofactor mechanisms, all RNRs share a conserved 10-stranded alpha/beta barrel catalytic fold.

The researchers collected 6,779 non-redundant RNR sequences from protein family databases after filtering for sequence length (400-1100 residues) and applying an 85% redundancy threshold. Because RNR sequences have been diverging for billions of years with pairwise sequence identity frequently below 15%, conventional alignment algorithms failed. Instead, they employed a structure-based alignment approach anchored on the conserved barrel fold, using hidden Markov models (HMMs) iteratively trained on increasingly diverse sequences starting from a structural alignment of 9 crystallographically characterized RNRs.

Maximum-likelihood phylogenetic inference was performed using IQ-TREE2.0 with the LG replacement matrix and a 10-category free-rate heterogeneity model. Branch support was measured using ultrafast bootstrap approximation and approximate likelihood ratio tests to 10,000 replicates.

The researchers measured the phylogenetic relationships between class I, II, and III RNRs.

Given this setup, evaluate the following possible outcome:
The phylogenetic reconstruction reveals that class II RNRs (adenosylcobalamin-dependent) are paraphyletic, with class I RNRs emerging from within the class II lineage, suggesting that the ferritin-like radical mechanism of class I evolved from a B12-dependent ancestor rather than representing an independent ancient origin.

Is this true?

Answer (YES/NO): NO